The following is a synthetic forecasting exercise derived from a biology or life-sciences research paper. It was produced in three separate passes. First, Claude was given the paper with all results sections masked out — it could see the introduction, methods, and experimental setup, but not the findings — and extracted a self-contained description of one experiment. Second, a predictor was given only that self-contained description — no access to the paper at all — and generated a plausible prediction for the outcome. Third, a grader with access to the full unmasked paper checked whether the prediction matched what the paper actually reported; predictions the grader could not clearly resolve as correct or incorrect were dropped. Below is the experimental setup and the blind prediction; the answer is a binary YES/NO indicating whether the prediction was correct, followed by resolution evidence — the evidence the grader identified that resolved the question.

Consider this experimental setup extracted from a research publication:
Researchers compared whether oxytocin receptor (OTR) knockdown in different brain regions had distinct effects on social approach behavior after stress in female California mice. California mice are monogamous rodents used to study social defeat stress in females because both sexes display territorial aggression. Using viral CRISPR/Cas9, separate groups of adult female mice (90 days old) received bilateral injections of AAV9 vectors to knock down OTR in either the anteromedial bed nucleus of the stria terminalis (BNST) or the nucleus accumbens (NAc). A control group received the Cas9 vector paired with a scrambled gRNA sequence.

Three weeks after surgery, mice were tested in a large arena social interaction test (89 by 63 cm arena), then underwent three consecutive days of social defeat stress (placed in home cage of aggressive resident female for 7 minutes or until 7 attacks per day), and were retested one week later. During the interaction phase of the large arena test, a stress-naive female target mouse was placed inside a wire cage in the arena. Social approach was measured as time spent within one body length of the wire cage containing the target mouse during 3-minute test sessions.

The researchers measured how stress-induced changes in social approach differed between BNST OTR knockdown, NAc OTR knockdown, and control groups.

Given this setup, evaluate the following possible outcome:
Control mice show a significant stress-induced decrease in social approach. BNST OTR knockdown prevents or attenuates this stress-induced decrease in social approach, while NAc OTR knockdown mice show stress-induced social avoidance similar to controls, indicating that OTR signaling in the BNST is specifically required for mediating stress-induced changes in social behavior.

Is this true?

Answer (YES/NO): NO